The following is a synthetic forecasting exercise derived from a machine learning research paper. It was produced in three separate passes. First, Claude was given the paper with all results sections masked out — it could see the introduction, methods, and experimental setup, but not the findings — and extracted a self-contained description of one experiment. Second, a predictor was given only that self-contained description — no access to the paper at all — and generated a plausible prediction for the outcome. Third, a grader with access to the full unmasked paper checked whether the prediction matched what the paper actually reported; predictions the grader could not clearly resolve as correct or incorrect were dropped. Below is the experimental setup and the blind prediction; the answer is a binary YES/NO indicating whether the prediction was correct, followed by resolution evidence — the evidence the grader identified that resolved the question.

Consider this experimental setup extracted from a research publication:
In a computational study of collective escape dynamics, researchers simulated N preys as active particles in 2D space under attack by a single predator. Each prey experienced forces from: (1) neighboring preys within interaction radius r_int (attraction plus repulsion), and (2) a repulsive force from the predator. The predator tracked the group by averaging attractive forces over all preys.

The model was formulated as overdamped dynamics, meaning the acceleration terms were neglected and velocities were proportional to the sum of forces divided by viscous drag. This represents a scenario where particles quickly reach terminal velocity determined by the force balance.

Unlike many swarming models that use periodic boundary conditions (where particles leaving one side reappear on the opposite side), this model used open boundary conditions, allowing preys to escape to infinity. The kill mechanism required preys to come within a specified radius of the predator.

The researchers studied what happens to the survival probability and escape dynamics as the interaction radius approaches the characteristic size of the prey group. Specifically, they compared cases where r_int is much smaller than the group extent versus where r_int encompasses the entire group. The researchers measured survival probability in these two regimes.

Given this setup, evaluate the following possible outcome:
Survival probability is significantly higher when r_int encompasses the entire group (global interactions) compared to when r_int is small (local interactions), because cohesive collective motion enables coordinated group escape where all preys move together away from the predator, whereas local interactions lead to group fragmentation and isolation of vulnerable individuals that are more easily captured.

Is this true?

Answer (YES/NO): NO